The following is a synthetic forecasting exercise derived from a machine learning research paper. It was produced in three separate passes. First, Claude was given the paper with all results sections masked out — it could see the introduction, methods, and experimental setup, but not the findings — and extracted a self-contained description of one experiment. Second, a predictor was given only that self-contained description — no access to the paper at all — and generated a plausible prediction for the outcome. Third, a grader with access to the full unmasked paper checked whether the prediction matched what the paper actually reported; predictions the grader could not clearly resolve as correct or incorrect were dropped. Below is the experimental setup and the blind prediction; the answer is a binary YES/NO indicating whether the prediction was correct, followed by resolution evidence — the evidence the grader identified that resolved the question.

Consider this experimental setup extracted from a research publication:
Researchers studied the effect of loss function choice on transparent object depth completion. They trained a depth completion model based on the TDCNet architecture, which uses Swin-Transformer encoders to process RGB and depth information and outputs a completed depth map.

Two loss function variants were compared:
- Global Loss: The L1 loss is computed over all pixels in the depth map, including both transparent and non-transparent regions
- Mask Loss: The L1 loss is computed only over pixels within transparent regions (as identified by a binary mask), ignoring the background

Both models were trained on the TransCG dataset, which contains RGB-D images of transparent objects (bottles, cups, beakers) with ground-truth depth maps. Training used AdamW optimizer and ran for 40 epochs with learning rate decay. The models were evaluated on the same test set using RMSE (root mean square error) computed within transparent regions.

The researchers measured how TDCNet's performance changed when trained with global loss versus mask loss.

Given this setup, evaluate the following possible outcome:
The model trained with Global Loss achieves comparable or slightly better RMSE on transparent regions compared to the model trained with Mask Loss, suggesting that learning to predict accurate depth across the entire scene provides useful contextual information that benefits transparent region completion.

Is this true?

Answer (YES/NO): NO